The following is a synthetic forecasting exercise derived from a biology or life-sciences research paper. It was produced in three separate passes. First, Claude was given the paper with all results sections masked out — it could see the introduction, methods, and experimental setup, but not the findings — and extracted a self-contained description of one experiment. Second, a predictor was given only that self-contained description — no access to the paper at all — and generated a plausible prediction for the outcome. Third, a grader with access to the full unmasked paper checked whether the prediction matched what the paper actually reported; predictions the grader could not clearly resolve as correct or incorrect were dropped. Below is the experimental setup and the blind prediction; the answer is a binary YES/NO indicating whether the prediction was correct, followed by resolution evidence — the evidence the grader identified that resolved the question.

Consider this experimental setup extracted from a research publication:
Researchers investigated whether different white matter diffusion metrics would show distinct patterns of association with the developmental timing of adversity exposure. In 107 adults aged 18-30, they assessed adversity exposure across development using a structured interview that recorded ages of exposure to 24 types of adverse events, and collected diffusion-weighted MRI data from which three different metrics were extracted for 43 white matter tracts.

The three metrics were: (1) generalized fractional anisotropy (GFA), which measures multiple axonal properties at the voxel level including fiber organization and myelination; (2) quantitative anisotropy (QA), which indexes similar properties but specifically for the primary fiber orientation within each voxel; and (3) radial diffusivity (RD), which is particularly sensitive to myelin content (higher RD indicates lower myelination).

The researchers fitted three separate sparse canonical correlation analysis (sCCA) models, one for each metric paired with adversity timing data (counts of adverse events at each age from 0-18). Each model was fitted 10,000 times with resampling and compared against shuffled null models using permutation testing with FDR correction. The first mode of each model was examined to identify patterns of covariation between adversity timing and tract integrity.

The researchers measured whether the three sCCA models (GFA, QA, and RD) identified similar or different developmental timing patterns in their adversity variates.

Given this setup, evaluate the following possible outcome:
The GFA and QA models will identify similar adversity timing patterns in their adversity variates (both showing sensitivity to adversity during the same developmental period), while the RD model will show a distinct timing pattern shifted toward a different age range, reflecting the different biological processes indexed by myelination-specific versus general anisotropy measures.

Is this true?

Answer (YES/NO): YES